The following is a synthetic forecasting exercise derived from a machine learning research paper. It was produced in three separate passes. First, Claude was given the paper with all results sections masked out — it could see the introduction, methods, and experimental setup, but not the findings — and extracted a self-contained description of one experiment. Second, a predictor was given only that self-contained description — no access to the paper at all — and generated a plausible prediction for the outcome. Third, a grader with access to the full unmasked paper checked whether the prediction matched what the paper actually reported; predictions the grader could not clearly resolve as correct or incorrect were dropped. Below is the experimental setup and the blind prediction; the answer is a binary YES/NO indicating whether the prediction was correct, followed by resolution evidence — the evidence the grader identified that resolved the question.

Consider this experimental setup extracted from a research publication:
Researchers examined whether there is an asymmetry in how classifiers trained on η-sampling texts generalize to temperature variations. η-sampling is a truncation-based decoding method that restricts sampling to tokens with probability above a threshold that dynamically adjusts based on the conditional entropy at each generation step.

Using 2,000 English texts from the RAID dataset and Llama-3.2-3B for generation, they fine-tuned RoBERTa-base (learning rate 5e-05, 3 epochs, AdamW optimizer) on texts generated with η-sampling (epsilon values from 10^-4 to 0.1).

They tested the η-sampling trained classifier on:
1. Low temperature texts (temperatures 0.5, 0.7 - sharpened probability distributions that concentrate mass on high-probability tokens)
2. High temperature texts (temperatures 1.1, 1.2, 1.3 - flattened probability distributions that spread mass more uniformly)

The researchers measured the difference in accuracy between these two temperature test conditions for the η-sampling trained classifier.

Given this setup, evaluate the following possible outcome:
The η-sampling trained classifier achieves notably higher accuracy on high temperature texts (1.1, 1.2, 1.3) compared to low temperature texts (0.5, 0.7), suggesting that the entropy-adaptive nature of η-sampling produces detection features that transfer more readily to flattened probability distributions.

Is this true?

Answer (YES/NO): NO